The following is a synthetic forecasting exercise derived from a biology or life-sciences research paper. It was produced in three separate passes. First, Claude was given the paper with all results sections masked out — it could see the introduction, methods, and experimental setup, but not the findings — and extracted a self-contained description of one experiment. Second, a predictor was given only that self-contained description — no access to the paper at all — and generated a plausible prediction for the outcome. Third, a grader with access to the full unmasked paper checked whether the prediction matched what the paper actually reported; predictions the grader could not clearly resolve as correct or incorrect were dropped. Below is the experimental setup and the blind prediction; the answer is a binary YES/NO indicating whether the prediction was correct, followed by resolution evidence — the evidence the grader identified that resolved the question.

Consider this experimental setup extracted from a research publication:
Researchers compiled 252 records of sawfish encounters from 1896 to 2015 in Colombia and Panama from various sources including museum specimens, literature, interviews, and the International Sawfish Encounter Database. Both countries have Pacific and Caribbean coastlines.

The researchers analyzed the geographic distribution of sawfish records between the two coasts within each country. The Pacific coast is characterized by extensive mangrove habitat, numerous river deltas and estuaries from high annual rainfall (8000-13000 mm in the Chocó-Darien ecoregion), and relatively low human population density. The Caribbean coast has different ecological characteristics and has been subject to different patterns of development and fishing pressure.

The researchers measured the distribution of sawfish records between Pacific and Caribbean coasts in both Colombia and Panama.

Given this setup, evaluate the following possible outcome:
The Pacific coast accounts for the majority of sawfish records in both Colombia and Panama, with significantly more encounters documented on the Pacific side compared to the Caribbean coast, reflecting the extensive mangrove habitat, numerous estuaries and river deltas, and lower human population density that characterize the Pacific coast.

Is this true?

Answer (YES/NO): NO